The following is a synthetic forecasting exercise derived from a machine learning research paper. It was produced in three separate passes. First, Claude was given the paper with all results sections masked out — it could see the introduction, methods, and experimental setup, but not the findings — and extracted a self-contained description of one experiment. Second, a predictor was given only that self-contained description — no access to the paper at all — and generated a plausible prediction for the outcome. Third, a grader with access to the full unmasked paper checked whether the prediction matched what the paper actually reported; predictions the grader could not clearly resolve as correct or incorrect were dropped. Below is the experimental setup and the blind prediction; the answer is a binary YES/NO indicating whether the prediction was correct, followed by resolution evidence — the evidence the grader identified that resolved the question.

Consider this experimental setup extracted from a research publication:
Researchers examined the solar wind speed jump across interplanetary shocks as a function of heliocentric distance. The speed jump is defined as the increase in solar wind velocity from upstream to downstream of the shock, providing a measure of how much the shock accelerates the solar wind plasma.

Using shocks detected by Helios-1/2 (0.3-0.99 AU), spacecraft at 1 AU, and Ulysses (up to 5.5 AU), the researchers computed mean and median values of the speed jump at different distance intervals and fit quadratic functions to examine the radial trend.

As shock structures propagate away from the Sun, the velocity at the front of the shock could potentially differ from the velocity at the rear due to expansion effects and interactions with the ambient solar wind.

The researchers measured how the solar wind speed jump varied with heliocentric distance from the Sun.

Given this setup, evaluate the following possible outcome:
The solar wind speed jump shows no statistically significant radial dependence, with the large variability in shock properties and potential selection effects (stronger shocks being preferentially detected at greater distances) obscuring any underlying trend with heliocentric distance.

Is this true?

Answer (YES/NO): NO